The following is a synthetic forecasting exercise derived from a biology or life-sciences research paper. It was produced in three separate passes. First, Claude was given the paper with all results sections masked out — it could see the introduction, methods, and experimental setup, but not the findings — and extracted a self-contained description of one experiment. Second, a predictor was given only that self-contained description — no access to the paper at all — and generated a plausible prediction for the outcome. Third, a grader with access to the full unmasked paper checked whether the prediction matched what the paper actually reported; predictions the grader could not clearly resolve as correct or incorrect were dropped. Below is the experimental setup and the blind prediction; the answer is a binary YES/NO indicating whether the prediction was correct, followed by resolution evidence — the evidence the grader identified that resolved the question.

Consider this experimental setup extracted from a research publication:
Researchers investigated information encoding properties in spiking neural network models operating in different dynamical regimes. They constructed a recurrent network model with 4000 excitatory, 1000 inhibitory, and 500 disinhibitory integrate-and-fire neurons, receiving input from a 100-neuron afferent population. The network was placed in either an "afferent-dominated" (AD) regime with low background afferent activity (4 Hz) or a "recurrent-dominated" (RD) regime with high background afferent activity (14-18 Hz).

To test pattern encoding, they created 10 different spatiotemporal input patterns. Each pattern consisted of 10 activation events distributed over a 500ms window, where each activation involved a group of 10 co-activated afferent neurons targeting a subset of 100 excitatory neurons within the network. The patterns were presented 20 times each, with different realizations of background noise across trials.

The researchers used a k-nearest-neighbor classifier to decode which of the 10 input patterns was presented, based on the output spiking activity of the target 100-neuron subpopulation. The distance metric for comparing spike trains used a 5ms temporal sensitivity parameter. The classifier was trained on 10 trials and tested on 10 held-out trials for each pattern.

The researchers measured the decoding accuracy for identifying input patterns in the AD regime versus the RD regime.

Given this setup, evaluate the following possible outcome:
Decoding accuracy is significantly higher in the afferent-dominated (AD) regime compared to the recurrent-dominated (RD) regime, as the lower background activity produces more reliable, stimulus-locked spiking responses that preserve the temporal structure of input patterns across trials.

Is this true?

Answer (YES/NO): YES